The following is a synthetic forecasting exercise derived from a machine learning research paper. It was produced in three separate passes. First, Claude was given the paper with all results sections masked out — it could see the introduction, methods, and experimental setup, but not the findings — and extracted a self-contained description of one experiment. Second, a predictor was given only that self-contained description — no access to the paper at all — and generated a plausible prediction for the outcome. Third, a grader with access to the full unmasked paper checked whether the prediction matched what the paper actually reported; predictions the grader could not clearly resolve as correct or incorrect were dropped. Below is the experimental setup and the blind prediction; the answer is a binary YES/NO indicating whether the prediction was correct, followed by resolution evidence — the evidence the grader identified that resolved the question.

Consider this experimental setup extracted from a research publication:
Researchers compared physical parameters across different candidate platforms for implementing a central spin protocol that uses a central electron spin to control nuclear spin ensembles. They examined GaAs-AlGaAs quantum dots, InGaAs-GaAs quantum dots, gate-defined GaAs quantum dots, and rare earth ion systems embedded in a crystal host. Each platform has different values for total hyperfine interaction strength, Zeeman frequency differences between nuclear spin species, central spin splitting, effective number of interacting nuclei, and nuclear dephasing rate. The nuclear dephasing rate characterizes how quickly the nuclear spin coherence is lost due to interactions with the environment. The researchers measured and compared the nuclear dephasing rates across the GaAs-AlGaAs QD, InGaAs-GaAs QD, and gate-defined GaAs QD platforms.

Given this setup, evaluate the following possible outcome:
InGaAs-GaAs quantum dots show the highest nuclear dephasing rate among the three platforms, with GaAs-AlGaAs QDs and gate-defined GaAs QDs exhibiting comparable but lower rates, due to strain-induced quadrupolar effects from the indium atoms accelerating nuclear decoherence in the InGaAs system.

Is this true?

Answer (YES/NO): YES